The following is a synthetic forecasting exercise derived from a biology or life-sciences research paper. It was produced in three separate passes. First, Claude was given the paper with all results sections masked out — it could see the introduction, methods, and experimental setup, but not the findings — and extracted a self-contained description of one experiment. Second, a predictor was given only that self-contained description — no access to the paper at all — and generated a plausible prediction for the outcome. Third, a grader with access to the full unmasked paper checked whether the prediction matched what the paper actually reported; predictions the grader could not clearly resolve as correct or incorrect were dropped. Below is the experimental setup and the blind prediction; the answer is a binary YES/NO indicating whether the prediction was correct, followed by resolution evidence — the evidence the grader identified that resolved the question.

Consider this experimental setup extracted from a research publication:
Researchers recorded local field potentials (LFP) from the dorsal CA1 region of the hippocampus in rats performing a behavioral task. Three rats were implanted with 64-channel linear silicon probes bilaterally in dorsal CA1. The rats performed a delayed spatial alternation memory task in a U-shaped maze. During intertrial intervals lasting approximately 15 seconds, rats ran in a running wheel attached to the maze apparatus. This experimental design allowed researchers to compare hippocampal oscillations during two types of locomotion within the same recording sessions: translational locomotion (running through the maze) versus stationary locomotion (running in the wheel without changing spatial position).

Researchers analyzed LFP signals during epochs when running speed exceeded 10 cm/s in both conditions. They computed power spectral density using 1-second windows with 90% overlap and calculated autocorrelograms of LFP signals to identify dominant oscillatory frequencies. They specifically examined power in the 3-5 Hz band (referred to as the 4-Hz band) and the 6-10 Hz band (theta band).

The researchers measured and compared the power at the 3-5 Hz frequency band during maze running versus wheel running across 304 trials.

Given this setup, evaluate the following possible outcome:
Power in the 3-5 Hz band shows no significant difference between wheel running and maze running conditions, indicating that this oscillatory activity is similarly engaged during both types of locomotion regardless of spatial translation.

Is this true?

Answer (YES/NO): NO